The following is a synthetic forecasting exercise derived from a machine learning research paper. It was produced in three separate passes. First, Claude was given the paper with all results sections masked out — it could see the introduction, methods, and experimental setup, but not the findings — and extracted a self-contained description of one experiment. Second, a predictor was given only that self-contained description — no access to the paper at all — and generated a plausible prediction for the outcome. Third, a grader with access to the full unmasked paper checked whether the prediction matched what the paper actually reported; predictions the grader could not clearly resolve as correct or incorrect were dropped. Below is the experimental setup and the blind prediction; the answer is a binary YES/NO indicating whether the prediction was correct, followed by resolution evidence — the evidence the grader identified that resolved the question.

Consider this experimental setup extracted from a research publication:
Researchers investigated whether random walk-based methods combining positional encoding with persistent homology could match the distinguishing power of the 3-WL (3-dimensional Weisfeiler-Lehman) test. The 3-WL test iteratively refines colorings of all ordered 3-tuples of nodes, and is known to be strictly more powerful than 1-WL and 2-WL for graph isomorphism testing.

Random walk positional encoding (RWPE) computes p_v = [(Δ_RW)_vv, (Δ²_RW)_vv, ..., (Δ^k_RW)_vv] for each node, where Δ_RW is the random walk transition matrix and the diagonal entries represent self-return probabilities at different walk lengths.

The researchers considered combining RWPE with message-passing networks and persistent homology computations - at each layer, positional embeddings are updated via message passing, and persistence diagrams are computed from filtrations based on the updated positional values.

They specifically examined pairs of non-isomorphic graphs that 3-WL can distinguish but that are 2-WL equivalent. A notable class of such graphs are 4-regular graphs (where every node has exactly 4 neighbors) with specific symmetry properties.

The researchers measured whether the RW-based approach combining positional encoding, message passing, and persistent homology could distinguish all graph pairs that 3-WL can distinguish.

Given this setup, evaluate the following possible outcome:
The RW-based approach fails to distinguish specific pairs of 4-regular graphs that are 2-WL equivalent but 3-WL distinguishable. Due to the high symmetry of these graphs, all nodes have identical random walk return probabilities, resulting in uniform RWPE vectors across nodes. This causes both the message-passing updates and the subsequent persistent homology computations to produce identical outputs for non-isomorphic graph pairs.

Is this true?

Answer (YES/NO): YES